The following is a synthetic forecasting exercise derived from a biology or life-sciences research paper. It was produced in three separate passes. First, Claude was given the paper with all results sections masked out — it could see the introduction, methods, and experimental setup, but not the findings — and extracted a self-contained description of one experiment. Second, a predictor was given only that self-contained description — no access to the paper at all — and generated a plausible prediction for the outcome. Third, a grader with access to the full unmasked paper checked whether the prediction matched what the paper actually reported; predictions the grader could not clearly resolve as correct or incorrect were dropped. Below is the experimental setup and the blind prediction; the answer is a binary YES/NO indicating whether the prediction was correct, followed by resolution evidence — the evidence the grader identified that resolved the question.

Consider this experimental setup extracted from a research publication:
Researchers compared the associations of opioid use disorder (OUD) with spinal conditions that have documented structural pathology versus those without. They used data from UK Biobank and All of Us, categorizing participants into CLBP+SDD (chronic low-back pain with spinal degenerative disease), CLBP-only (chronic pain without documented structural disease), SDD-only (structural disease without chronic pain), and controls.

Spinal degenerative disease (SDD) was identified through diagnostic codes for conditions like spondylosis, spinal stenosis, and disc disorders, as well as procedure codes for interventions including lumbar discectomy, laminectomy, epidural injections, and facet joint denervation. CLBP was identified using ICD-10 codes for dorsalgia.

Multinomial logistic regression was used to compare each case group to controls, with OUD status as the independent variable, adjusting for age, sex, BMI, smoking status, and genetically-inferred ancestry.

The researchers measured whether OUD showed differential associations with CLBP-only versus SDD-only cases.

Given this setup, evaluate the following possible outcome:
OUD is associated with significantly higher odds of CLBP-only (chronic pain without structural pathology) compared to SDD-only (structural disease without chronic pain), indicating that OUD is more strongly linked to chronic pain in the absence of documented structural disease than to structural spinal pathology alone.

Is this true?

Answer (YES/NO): NO